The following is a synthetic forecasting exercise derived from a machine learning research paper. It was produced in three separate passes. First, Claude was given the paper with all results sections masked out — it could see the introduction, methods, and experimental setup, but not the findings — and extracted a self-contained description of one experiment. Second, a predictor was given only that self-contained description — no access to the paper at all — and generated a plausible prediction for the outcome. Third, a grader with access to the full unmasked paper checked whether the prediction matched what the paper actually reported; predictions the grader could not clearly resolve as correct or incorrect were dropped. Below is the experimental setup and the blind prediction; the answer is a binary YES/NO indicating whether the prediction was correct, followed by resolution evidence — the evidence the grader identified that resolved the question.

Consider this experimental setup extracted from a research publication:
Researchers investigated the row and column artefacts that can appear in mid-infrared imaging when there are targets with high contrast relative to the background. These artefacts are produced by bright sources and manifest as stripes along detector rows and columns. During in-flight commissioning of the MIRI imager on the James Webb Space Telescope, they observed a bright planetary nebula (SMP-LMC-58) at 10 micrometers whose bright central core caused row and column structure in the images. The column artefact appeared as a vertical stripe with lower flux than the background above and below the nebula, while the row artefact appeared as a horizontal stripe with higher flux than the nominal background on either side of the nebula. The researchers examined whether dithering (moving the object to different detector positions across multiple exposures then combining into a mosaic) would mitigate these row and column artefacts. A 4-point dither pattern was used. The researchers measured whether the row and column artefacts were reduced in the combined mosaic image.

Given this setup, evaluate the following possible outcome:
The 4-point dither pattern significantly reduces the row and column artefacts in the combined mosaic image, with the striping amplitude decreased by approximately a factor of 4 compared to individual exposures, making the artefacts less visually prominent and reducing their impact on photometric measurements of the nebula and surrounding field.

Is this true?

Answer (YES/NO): NO